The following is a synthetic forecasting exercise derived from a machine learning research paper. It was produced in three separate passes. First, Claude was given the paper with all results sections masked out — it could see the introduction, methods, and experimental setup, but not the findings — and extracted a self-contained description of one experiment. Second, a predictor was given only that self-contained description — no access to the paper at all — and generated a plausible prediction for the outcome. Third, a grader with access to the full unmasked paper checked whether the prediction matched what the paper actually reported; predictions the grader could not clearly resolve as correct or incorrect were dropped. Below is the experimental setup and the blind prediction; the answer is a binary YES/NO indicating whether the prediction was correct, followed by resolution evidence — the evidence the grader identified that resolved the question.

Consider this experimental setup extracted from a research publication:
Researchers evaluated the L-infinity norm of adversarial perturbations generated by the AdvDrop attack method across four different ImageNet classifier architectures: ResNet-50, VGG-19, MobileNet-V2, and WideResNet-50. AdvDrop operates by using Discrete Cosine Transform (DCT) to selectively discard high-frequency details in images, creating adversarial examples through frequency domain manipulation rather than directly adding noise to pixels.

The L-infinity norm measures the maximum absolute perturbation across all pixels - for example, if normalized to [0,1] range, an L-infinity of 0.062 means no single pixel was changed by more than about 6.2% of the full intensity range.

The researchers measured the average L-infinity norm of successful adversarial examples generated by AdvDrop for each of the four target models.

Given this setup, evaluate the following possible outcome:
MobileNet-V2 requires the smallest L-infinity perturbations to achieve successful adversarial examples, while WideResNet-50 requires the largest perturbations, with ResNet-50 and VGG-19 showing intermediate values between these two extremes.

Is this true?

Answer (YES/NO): NO